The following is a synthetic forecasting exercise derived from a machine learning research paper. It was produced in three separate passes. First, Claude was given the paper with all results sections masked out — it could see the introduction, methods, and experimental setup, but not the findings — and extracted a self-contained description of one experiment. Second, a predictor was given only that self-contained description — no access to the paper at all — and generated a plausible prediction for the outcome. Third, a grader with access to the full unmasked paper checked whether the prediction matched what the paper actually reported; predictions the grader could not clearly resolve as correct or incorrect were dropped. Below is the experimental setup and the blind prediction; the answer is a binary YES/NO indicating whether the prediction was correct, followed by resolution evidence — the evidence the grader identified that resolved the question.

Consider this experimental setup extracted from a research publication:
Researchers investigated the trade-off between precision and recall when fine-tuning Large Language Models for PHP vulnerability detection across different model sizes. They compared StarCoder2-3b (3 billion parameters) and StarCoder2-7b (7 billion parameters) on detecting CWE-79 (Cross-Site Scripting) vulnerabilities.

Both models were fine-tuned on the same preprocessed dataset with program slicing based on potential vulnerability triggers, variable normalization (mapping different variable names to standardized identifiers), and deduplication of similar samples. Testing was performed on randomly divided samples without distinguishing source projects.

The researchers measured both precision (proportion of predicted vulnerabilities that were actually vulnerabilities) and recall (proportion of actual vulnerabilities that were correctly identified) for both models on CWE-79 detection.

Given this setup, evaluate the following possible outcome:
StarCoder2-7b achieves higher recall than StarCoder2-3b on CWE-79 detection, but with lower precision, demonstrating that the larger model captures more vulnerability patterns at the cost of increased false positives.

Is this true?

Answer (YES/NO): NO